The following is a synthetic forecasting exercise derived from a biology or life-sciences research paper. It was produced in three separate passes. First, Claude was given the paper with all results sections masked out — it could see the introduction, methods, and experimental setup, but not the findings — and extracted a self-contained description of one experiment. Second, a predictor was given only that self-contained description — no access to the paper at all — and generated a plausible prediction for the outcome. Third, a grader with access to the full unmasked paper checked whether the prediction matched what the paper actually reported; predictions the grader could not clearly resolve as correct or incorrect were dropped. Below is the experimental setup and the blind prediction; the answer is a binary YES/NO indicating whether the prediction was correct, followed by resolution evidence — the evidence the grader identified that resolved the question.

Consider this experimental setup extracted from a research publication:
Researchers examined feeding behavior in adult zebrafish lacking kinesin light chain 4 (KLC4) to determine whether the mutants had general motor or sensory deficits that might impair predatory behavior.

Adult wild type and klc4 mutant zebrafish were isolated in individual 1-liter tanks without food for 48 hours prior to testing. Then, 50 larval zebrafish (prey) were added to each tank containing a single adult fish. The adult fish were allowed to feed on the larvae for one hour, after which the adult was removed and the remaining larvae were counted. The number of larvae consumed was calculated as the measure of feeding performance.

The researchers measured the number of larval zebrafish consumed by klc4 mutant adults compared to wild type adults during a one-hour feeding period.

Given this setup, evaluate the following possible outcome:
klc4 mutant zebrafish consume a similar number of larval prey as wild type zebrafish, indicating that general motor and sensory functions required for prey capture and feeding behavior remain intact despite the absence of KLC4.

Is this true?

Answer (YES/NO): NO